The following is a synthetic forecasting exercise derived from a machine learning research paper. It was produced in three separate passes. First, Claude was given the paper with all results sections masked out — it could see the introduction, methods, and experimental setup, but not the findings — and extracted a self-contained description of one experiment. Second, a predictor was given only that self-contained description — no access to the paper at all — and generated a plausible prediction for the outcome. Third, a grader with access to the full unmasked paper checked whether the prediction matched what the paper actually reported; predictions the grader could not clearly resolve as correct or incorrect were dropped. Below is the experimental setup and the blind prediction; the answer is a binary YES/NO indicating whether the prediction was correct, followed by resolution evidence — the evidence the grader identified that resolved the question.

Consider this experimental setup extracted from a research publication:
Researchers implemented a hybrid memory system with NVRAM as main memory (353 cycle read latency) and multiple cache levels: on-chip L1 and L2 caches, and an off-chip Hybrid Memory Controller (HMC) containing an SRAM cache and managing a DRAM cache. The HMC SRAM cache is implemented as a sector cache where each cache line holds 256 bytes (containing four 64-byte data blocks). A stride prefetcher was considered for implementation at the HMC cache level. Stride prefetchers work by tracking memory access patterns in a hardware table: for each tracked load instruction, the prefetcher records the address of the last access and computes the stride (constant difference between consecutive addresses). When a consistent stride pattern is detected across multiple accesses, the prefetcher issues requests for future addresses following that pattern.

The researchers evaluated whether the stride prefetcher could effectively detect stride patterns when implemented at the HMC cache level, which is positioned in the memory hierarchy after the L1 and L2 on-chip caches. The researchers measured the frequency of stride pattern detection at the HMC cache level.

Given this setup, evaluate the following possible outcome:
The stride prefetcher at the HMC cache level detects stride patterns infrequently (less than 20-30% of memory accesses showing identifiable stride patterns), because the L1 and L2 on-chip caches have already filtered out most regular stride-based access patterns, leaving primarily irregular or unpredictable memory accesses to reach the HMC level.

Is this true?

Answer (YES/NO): YES